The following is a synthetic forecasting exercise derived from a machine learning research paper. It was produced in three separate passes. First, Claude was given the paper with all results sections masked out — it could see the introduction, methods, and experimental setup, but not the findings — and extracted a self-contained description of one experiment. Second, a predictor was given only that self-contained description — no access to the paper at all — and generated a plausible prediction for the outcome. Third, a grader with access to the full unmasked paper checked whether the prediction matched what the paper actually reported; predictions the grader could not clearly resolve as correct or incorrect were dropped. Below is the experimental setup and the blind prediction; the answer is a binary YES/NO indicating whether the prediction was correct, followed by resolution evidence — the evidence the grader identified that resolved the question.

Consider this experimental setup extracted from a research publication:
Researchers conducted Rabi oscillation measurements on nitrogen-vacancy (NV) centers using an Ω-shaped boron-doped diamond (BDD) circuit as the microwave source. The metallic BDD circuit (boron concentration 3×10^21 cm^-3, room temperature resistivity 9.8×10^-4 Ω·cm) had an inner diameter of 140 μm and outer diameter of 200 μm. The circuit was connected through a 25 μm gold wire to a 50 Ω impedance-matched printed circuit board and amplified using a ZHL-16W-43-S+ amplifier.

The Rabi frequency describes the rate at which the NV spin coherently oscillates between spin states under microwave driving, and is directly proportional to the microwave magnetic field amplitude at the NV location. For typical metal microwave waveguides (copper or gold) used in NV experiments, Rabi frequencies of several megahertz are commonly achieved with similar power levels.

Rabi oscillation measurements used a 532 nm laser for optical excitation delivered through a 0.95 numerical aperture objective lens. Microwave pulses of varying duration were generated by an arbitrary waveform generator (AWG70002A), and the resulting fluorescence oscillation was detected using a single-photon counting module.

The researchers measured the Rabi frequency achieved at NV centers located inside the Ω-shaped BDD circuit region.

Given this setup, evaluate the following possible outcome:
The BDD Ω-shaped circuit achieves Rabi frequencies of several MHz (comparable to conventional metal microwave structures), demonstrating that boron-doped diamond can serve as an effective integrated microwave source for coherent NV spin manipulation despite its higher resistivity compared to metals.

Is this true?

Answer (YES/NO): YES